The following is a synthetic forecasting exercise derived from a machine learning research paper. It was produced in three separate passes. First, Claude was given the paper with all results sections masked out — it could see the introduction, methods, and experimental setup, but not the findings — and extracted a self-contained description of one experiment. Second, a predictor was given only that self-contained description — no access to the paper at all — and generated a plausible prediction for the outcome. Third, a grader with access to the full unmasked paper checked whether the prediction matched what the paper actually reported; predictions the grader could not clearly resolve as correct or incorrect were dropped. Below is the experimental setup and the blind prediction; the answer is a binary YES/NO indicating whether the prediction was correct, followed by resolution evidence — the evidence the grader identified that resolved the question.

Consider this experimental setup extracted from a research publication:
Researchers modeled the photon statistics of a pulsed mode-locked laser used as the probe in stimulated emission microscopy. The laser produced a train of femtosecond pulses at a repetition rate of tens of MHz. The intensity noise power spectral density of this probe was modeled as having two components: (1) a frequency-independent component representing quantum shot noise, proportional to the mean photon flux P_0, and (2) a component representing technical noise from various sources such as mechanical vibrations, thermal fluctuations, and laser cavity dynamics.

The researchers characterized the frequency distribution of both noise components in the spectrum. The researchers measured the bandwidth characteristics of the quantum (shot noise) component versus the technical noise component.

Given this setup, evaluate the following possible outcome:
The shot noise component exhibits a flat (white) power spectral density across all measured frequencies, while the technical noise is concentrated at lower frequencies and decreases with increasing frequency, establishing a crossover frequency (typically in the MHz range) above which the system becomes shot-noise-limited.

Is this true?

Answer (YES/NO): YES